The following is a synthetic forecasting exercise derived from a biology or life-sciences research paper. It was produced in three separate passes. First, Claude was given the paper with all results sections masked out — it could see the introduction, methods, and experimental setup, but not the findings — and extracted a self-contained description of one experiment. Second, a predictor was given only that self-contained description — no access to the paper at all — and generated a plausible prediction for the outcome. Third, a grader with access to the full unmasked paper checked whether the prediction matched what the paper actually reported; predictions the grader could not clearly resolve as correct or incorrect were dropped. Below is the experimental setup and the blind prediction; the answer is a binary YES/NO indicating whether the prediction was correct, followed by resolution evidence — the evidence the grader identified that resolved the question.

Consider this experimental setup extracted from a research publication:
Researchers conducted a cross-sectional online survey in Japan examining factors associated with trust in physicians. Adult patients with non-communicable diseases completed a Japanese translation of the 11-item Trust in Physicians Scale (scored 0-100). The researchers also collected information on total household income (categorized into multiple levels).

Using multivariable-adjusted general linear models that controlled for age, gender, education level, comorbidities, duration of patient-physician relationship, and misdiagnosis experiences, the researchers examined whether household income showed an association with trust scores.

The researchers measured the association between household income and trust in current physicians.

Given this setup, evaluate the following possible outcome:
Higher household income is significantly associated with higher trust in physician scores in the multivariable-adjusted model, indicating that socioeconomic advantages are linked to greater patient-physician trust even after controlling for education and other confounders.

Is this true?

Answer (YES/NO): YES